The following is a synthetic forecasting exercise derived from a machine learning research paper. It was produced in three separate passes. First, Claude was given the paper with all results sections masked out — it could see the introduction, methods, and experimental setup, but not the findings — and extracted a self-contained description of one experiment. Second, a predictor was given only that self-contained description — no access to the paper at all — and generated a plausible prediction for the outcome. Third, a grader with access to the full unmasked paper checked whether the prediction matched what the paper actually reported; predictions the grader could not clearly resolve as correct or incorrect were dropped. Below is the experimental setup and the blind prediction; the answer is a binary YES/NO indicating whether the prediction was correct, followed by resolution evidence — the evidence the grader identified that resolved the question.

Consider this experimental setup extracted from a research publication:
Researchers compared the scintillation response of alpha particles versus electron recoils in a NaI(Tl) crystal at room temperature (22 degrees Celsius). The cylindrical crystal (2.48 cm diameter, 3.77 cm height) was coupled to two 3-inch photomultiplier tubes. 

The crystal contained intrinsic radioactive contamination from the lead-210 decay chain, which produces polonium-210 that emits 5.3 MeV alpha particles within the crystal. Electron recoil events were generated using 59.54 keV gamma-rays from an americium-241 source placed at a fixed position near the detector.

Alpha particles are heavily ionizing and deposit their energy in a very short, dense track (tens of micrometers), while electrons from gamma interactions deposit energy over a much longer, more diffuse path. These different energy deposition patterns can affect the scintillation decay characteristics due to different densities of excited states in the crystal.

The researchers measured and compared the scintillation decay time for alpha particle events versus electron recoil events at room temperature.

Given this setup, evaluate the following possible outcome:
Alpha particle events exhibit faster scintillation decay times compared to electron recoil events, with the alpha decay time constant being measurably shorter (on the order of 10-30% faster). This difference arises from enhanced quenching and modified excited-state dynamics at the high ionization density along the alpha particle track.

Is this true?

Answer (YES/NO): YES